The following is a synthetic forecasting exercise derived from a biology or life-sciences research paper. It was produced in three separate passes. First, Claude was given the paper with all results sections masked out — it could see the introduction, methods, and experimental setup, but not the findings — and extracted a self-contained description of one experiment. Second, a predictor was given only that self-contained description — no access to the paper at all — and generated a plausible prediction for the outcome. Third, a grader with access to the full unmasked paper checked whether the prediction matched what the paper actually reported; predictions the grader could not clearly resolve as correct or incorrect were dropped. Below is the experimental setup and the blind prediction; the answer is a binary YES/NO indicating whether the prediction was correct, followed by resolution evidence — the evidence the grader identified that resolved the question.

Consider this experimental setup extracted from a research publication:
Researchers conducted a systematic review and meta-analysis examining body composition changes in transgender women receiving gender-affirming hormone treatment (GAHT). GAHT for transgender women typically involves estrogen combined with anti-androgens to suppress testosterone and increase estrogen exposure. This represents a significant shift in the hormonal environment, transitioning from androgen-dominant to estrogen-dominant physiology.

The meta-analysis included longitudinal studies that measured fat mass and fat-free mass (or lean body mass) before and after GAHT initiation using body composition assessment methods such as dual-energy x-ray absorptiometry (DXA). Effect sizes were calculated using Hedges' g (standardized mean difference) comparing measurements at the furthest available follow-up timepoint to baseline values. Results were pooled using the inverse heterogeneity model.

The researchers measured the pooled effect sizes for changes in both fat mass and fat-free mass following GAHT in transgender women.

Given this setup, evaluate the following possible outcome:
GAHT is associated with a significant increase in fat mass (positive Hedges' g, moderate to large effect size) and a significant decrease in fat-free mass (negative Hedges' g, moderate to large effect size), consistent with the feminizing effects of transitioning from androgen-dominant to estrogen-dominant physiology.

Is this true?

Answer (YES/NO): NO